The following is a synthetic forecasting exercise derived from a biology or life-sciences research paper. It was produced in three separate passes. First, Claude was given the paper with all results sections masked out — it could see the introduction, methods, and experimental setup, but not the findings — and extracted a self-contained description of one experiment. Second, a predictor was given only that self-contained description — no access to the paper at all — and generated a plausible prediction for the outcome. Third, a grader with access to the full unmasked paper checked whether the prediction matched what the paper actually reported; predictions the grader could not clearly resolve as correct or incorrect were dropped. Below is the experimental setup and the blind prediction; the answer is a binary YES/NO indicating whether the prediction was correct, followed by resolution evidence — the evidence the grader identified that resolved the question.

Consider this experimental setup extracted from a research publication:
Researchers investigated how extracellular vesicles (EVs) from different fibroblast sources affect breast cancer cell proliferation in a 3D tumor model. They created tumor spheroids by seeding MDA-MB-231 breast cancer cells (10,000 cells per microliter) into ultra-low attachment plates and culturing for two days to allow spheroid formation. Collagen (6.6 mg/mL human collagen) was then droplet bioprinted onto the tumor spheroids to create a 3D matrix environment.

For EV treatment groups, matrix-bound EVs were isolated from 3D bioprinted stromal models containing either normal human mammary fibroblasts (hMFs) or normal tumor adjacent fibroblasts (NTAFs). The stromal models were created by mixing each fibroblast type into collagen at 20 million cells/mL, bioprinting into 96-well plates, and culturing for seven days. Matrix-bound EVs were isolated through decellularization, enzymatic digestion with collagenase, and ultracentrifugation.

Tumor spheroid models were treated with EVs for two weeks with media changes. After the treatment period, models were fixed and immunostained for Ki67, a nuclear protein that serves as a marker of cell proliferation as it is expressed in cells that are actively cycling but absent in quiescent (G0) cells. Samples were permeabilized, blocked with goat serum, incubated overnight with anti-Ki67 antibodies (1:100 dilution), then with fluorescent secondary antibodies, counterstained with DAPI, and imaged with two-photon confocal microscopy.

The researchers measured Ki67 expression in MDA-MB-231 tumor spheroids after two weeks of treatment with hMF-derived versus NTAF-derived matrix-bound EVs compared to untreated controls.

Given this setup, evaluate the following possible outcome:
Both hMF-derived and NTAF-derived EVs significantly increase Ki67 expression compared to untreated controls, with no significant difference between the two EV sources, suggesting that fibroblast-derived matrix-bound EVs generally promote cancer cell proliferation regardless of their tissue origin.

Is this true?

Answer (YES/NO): NO